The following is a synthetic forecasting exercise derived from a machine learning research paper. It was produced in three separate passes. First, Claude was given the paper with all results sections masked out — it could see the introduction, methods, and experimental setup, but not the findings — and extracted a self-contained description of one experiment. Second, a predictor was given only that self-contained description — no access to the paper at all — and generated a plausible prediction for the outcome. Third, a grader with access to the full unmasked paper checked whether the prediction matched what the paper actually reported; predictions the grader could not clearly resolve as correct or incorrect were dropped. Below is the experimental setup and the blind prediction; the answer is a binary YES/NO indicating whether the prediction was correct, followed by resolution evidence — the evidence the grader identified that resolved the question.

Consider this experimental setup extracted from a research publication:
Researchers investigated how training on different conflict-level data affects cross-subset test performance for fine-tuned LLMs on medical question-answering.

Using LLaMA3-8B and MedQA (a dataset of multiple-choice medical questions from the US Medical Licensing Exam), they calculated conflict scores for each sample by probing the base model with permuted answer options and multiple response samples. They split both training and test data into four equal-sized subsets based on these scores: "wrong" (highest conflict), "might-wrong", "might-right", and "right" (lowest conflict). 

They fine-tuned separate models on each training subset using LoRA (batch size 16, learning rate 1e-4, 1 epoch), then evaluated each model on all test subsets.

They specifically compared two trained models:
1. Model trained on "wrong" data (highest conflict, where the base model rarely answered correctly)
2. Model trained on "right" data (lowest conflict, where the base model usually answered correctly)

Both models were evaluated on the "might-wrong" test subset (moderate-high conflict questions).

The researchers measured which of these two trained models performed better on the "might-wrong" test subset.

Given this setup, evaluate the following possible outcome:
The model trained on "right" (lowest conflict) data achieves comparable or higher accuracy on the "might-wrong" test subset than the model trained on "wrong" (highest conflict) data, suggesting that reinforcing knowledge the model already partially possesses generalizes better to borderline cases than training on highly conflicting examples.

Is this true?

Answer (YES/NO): YES